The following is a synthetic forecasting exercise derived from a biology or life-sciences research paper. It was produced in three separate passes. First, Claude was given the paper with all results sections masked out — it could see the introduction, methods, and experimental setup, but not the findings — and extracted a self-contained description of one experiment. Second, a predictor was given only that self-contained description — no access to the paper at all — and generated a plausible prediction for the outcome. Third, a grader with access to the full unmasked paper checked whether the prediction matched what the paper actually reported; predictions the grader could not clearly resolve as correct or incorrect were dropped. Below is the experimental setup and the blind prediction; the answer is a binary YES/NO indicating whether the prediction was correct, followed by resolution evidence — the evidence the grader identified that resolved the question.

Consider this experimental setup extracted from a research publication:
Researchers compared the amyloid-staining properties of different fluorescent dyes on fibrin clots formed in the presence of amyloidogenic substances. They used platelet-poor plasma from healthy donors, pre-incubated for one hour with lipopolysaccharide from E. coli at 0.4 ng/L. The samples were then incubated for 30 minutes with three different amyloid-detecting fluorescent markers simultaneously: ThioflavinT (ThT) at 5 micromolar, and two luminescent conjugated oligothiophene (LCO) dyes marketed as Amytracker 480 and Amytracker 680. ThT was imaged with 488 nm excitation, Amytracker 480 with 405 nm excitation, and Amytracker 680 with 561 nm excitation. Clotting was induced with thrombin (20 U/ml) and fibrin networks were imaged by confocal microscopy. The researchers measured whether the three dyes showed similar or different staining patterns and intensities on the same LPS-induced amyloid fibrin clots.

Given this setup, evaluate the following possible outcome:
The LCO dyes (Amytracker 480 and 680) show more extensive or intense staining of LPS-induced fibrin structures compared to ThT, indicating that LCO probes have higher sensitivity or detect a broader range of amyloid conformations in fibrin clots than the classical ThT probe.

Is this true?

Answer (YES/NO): YES